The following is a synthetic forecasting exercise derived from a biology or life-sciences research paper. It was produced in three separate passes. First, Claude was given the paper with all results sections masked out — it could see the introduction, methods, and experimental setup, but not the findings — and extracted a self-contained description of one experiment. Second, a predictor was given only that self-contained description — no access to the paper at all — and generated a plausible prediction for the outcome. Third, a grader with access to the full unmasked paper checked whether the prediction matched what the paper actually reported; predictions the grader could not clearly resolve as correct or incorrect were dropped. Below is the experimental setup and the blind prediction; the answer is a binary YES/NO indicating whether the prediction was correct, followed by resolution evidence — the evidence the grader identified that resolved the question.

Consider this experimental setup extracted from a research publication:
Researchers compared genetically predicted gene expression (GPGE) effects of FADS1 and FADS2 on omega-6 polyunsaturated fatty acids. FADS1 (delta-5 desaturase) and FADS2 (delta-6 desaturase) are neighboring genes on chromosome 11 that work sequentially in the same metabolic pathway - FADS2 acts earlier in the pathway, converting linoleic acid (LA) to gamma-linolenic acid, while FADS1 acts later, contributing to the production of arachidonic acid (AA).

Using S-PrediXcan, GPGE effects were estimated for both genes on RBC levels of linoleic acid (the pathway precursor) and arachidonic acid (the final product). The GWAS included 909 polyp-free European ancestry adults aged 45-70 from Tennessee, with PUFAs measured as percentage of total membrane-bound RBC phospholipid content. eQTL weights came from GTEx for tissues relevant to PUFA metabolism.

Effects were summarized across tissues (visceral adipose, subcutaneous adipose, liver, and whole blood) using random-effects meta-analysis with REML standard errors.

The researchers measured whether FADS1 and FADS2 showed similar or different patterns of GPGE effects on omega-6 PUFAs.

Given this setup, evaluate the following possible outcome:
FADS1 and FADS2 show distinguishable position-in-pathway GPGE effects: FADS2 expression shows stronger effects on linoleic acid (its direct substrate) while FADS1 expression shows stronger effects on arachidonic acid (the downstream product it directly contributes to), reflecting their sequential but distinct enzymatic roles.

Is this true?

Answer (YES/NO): NO